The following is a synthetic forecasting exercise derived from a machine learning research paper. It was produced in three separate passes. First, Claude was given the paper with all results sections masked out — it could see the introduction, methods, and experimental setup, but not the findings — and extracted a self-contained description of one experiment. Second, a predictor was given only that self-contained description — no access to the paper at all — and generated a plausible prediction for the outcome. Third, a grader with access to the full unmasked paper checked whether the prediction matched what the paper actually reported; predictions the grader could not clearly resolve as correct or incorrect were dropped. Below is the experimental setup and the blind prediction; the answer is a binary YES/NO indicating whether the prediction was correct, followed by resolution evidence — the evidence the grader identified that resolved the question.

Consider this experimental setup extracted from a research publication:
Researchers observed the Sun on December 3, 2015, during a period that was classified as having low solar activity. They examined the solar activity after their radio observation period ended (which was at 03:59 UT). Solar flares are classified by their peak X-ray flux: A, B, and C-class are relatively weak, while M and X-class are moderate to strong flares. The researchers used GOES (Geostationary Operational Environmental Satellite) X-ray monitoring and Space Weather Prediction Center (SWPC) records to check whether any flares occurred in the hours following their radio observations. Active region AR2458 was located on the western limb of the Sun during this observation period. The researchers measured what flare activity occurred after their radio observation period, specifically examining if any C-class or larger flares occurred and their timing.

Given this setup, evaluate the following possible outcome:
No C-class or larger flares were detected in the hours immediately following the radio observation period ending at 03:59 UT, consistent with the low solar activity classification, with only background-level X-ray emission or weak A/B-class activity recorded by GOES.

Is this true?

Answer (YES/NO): NO